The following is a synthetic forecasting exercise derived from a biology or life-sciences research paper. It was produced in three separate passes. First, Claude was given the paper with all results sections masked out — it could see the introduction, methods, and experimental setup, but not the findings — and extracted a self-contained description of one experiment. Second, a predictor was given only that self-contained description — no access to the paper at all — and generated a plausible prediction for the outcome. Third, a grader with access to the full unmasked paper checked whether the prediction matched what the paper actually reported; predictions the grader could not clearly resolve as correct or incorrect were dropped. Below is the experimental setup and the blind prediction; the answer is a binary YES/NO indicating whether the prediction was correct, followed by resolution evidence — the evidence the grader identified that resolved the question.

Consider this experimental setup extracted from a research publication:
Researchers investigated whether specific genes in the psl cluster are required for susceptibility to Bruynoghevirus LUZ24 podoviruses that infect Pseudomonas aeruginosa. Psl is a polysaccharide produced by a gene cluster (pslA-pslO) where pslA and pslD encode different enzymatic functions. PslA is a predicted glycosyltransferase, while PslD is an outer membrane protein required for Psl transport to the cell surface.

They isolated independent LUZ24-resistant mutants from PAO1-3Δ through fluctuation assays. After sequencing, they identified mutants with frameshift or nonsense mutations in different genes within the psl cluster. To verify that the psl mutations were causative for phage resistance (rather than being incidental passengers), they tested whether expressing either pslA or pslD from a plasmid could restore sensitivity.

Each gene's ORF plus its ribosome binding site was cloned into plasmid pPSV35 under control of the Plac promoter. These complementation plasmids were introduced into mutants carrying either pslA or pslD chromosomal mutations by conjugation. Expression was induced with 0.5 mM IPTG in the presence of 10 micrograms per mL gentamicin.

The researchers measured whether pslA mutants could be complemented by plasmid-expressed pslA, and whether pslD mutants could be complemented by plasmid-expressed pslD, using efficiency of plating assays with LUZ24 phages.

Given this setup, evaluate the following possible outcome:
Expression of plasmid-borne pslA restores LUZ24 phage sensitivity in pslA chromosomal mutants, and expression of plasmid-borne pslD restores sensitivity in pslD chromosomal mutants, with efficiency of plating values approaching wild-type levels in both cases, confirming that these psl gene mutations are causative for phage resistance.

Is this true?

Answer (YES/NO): YES